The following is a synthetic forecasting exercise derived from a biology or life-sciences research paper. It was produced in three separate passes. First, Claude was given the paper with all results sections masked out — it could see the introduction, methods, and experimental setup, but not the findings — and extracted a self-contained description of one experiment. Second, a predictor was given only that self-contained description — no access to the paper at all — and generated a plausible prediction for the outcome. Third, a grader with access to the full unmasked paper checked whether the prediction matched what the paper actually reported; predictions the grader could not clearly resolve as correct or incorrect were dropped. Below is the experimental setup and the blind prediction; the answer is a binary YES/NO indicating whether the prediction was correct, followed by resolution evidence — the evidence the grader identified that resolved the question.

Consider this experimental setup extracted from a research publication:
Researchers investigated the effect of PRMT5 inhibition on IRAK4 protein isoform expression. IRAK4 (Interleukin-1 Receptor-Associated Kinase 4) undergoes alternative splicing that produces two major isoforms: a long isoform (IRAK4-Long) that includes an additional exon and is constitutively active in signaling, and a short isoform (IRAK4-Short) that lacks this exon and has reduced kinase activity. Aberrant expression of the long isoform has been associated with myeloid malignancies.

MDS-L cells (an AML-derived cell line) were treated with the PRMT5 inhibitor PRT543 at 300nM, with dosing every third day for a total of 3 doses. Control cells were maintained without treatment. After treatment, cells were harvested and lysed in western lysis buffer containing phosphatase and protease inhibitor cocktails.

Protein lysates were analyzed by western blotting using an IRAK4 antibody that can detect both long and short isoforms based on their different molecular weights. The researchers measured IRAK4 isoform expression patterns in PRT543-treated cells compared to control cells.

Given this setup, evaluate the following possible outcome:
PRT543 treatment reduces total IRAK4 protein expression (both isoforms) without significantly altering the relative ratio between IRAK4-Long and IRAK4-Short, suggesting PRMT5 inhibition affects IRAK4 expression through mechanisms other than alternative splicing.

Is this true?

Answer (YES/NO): NO